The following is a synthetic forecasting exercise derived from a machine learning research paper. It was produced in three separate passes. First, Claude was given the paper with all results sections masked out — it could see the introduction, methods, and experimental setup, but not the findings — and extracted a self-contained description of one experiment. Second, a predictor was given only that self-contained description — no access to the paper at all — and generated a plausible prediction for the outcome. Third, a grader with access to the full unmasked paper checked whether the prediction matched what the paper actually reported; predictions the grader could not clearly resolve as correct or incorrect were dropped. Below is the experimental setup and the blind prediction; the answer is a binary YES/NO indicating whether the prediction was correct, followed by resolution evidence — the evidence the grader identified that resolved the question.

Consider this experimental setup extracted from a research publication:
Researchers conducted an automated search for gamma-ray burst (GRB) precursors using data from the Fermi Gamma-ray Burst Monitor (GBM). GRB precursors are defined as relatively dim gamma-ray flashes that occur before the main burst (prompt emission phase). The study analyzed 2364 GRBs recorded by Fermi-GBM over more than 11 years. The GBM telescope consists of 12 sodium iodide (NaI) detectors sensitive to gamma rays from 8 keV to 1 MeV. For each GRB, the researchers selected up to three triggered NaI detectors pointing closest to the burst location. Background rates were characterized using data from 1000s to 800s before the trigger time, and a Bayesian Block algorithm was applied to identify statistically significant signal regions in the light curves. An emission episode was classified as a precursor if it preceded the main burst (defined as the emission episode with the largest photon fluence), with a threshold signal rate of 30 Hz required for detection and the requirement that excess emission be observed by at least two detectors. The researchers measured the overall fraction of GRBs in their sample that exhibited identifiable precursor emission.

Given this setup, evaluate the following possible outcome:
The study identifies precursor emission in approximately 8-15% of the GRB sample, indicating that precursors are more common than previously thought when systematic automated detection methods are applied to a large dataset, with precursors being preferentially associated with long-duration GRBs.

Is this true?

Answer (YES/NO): YES